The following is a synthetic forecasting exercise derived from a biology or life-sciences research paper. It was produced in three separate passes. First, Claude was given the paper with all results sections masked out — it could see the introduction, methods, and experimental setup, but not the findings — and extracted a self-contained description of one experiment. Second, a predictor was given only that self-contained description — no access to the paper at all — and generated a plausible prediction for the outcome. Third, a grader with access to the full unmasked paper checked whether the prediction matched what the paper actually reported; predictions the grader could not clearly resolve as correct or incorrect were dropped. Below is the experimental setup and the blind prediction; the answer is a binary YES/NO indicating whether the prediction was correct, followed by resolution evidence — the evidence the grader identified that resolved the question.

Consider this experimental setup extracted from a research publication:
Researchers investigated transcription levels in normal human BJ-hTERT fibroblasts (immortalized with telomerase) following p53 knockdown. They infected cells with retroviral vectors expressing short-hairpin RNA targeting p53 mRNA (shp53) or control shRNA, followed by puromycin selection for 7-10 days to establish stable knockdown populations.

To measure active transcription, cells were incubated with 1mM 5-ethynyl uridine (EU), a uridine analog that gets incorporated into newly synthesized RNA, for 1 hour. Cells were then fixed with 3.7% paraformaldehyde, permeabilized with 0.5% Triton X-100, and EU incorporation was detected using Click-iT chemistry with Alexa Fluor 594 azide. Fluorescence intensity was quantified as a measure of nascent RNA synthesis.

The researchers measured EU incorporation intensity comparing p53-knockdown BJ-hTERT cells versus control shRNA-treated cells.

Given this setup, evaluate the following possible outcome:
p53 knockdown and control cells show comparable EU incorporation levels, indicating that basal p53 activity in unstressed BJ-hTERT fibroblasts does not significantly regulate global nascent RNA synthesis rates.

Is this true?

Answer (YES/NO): NO